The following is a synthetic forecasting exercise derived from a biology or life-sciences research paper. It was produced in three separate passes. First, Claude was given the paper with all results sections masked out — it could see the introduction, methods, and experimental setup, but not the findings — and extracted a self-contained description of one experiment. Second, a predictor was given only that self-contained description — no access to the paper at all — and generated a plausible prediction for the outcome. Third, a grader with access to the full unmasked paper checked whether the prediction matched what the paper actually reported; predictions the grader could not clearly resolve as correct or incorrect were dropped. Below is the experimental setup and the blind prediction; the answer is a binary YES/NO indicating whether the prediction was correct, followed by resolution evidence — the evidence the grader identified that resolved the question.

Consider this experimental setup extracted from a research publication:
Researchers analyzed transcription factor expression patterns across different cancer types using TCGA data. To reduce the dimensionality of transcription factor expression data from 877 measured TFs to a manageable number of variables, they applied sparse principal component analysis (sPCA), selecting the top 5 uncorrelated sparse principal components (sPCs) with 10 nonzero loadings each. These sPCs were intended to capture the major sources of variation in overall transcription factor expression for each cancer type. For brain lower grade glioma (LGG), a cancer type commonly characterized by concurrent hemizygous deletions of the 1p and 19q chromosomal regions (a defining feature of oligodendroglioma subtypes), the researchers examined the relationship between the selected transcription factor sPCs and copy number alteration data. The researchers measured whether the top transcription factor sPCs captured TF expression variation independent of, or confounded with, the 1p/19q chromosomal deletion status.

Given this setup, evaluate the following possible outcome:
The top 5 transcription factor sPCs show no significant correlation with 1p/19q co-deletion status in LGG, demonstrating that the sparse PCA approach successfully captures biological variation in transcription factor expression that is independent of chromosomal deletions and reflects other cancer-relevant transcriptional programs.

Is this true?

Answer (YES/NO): NO